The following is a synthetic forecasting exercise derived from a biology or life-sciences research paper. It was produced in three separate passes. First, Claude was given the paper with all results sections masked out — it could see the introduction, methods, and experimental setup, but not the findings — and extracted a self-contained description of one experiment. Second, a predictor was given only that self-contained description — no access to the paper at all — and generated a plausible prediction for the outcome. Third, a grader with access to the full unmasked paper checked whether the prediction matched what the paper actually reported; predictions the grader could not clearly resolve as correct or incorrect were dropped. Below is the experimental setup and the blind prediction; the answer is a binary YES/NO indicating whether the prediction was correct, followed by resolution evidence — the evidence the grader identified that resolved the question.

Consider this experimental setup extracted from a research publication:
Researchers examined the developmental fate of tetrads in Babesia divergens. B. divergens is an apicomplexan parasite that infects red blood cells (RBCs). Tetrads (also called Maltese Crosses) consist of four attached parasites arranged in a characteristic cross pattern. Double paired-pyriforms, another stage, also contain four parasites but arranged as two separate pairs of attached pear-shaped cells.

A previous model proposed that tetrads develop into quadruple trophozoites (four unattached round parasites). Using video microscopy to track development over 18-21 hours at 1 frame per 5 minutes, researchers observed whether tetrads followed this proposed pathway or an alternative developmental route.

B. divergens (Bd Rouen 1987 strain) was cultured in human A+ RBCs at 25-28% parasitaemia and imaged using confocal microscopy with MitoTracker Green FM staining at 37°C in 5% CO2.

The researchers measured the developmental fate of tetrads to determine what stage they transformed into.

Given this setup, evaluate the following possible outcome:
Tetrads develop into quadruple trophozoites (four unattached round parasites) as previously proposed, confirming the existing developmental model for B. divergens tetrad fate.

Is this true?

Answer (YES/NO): NO